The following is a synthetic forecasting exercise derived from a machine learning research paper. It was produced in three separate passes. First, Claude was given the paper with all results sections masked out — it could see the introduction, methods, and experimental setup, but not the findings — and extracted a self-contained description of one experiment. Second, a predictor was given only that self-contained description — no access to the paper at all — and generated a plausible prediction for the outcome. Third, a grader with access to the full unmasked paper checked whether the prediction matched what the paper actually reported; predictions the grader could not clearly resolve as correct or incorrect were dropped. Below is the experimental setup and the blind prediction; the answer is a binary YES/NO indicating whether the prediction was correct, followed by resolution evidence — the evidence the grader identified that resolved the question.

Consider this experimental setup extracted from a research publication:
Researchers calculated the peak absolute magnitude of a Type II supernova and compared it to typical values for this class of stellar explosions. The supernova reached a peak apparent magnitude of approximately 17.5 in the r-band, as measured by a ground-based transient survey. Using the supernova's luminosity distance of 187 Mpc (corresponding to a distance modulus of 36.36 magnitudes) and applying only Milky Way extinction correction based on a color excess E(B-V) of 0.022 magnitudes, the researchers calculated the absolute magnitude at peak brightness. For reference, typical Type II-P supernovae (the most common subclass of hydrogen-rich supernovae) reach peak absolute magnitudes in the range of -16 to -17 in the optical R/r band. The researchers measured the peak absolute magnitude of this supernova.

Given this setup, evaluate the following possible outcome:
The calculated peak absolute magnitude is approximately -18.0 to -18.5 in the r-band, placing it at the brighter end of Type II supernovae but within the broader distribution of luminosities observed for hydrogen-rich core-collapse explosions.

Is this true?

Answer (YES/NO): NO